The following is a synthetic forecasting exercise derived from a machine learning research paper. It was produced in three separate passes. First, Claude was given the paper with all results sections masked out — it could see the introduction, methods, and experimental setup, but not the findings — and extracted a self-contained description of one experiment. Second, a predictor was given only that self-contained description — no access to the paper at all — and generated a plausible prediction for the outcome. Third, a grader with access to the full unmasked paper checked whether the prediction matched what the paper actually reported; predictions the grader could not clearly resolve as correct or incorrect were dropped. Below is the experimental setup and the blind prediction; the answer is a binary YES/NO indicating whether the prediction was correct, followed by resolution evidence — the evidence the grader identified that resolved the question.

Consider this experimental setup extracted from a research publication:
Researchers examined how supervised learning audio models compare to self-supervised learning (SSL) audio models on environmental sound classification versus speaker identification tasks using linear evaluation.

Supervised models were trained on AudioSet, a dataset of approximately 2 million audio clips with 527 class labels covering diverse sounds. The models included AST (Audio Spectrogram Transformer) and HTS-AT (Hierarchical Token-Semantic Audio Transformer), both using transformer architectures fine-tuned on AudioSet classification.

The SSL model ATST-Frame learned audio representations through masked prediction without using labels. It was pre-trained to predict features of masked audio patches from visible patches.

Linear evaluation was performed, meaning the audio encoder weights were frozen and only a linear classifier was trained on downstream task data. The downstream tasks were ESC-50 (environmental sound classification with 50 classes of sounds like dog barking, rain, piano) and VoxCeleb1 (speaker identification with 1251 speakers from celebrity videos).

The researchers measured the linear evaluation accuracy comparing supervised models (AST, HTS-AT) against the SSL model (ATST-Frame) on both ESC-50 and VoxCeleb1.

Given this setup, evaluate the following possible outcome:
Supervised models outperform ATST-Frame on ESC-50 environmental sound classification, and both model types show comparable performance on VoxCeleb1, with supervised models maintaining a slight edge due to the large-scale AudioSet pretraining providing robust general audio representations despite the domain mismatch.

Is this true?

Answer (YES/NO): NO